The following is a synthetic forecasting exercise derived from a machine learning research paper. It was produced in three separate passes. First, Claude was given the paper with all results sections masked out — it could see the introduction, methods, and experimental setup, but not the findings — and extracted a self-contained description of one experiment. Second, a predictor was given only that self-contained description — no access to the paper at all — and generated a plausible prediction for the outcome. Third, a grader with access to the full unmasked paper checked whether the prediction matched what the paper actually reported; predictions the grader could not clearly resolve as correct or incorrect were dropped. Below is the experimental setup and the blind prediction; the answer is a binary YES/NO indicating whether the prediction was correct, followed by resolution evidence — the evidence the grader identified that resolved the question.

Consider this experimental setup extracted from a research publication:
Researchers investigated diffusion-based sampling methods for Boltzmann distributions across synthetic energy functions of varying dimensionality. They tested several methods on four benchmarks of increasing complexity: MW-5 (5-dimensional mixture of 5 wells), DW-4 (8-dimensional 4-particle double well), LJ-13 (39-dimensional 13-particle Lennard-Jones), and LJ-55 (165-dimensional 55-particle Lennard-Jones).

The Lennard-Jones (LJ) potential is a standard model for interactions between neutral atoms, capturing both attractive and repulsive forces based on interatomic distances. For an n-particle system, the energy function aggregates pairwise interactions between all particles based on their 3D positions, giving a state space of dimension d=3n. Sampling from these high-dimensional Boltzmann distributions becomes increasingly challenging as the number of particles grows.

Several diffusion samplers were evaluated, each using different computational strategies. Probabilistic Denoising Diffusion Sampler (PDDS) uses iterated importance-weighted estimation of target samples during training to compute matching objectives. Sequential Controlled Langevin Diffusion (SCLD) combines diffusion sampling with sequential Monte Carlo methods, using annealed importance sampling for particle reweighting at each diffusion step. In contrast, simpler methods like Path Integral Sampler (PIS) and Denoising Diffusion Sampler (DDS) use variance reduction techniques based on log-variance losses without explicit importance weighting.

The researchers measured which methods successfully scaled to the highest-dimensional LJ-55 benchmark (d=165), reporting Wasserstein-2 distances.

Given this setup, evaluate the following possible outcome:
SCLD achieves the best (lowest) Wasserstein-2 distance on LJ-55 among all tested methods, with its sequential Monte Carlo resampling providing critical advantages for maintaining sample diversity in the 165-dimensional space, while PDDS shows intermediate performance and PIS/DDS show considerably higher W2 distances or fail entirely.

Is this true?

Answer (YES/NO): NO